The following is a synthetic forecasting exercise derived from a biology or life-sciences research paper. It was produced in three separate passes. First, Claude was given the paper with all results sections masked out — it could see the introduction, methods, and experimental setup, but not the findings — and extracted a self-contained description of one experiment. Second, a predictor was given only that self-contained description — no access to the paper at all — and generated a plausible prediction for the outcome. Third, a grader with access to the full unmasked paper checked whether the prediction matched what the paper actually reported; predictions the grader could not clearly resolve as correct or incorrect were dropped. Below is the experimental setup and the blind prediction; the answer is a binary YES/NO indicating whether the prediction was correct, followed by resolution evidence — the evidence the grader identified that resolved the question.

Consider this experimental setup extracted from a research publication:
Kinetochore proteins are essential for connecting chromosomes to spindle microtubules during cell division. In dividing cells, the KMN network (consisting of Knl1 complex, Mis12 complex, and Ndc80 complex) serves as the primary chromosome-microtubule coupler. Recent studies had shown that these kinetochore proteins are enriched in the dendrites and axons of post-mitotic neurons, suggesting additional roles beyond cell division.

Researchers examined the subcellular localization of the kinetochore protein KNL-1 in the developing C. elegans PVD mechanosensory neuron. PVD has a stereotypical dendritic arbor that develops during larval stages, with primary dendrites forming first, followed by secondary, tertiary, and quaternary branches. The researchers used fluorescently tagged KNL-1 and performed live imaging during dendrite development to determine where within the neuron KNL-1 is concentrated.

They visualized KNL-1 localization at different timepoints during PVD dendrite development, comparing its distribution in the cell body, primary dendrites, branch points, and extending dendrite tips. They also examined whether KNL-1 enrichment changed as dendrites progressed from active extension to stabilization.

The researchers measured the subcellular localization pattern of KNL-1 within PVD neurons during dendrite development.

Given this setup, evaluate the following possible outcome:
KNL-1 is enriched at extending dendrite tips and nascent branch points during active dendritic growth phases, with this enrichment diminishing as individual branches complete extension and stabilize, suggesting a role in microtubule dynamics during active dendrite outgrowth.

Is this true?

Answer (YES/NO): NO